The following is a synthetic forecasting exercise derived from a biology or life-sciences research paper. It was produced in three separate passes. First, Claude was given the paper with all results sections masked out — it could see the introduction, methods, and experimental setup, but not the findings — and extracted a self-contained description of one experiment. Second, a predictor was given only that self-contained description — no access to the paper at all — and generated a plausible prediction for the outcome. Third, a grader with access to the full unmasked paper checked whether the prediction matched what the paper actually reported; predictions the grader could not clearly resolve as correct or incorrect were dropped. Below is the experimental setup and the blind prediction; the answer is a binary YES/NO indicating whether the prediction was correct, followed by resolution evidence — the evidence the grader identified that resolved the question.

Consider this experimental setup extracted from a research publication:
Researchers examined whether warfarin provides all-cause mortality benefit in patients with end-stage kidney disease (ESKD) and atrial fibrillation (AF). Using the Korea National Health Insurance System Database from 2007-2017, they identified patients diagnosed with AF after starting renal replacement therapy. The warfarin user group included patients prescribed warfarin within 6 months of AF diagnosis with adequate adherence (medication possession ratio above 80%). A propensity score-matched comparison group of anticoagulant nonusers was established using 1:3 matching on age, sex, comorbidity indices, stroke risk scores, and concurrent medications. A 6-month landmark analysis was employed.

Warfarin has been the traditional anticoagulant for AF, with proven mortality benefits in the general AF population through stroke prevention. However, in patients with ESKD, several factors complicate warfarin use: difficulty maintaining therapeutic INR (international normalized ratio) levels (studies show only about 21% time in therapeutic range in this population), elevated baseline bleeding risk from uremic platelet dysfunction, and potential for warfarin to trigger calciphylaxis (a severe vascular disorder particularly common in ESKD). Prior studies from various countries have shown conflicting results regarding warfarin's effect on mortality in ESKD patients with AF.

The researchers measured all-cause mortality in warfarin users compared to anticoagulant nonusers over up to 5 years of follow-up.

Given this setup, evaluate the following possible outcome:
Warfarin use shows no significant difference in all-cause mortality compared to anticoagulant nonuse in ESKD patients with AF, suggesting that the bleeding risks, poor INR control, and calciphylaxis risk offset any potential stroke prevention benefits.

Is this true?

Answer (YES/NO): YES